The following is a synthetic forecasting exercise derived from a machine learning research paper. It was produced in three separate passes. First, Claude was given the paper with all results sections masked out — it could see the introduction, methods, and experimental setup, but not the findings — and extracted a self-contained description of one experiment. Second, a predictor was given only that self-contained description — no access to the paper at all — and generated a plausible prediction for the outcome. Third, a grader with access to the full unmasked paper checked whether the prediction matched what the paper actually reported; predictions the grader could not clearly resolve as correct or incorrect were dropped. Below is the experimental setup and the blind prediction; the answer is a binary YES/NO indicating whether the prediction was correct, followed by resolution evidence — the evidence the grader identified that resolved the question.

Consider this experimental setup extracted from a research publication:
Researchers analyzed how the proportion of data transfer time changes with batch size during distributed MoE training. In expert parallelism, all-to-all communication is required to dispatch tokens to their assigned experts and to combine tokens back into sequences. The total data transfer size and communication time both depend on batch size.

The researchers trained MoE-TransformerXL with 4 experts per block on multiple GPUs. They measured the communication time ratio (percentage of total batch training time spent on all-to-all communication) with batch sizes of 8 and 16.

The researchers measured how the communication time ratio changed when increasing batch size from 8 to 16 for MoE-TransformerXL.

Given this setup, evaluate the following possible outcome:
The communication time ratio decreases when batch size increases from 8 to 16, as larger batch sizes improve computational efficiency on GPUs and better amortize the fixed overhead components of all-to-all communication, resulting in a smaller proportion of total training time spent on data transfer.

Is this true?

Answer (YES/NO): YES